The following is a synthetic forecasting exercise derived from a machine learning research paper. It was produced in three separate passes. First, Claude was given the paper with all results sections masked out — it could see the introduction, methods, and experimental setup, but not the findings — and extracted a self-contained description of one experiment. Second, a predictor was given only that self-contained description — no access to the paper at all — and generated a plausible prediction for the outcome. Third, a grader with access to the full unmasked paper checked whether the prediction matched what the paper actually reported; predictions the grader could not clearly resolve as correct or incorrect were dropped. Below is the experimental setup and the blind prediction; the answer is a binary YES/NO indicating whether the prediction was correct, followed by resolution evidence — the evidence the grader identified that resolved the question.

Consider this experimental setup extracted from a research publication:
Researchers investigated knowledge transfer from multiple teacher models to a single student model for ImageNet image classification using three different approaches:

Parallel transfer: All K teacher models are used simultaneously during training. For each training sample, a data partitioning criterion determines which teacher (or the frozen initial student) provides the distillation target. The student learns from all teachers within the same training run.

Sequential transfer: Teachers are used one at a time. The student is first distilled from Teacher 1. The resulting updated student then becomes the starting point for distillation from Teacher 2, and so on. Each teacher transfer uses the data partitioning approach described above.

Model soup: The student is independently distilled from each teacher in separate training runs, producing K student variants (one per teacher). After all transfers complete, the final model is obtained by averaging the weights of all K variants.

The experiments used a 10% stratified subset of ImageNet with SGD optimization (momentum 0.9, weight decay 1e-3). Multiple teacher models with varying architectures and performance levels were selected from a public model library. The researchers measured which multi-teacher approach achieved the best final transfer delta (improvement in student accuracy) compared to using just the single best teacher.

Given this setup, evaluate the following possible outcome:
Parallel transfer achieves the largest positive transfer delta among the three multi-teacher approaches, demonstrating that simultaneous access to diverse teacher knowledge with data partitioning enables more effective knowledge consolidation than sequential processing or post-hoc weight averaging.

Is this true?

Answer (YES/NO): NO